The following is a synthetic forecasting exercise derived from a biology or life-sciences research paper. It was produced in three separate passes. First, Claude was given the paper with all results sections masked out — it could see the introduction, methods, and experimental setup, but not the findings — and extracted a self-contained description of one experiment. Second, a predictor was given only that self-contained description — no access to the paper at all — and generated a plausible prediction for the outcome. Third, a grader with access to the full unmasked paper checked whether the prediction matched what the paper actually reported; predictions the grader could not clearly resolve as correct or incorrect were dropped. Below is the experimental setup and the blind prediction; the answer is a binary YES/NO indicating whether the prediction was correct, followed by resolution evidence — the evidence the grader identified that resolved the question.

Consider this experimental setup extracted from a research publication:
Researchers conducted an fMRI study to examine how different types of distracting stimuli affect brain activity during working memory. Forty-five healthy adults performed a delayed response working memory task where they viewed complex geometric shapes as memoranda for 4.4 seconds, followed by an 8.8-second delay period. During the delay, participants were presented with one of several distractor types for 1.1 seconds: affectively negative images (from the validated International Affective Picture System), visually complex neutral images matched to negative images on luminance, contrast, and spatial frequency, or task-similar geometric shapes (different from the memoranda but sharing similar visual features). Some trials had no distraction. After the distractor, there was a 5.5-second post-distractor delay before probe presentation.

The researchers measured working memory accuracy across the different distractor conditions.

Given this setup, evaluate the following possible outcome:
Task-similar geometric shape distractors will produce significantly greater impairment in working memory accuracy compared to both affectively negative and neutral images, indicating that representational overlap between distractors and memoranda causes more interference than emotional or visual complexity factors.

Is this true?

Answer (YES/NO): NO